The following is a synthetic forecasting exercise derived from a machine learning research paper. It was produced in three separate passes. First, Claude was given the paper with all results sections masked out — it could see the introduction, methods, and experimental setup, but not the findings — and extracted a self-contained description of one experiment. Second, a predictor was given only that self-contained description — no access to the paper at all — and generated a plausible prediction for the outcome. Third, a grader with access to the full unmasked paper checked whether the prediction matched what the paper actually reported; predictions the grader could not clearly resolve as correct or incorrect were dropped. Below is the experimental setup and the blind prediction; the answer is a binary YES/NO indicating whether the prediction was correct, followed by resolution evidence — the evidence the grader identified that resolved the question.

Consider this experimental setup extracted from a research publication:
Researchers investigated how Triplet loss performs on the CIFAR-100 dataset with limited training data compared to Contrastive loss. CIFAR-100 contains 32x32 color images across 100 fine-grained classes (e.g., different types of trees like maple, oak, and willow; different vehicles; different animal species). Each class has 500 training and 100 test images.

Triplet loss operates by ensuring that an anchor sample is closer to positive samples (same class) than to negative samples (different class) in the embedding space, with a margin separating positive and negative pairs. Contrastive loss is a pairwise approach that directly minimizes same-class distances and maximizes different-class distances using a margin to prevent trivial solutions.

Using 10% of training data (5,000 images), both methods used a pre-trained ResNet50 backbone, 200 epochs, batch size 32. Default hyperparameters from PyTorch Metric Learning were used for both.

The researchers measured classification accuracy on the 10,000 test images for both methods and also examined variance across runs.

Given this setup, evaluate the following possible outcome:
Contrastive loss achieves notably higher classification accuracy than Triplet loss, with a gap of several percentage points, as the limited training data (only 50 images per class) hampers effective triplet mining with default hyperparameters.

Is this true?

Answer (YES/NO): NO